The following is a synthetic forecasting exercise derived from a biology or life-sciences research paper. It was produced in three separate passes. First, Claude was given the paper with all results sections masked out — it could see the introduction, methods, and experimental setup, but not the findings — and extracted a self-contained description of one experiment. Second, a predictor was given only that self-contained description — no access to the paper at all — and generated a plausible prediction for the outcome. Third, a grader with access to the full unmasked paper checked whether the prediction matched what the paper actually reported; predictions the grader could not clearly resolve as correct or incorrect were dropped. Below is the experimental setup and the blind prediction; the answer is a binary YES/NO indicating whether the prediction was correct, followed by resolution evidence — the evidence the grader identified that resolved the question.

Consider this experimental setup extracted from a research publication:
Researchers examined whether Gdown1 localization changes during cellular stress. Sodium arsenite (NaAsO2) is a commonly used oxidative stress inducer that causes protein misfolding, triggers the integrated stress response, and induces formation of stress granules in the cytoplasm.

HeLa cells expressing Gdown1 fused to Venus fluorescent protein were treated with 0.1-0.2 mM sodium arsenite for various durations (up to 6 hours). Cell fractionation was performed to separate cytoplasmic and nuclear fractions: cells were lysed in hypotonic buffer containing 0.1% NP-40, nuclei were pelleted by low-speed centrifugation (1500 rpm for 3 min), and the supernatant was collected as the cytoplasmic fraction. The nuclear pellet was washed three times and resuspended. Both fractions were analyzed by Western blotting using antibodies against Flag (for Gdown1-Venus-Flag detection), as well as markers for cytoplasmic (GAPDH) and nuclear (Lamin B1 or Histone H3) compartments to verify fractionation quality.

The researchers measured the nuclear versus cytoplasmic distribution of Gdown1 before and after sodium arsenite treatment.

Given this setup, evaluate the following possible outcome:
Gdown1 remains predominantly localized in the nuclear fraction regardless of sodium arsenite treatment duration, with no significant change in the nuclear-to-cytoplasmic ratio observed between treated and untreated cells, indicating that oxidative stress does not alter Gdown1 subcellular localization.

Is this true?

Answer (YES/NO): NO